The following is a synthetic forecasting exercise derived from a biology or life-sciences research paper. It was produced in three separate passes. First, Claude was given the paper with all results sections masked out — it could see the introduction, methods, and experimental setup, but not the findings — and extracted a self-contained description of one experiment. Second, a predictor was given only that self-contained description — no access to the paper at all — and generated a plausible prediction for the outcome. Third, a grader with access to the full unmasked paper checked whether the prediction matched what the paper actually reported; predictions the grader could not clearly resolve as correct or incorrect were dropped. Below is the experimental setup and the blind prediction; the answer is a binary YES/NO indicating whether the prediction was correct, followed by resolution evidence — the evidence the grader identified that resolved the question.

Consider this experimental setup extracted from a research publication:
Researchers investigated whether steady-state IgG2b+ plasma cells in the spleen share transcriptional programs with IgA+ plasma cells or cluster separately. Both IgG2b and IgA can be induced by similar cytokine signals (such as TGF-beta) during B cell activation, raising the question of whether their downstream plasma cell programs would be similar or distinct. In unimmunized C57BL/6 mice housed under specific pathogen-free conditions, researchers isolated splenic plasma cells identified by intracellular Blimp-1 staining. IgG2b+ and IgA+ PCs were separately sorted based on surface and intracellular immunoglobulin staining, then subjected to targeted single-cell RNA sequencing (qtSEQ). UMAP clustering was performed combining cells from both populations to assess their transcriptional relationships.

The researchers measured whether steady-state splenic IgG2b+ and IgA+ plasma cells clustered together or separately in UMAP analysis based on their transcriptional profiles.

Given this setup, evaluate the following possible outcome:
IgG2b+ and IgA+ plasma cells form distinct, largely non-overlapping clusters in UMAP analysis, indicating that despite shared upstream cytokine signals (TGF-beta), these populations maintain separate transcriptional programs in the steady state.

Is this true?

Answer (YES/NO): YES